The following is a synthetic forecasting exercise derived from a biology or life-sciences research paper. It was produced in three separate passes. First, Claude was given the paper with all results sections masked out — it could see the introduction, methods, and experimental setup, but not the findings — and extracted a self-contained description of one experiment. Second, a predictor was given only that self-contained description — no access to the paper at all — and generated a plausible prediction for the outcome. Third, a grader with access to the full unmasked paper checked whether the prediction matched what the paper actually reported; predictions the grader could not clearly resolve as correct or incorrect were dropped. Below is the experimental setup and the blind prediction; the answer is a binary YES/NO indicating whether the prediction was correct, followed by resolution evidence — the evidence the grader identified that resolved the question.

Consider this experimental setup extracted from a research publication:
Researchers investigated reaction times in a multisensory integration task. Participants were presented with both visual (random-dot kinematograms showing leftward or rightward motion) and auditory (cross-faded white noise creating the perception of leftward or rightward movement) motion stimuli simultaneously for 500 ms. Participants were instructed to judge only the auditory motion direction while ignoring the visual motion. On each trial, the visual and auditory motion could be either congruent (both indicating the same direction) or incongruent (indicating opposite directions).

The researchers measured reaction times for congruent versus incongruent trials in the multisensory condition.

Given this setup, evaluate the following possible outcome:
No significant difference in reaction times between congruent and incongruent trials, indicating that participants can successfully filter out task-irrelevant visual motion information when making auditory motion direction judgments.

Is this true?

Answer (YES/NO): NO